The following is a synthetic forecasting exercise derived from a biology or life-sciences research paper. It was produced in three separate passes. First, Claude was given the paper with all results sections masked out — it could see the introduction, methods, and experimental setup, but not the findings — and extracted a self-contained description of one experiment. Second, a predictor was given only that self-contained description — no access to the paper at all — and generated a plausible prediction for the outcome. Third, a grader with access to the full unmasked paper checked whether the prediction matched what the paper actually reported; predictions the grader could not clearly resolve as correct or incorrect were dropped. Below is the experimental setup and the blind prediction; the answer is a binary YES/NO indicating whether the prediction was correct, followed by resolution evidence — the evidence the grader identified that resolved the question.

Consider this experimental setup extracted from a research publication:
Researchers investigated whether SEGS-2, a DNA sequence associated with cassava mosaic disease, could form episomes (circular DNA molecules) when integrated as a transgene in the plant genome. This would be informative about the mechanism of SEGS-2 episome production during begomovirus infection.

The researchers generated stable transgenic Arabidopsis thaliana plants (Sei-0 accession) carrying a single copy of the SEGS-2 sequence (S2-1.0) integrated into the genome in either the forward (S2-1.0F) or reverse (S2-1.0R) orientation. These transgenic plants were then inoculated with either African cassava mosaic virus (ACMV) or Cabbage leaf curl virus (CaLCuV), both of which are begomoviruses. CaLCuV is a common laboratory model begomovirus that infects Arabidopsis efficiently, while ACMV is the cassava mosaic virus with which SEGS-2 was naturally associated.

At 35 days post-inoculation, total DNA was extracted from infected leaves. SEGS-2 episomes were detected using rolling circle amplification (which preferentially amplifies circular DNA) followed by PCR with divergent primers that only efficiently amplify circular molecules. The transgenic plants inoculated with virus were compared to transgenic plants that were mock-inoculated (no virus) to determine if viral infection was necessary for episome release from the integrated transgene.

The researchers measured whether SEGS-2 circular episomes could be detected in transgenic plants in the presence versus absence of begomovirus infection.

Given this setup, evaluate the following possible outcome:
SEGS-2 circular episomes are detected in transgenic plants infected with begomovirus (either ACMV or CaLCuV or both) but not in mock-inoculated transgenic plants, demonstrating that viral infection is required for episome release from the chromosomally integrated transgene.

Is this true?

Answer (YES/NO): NO